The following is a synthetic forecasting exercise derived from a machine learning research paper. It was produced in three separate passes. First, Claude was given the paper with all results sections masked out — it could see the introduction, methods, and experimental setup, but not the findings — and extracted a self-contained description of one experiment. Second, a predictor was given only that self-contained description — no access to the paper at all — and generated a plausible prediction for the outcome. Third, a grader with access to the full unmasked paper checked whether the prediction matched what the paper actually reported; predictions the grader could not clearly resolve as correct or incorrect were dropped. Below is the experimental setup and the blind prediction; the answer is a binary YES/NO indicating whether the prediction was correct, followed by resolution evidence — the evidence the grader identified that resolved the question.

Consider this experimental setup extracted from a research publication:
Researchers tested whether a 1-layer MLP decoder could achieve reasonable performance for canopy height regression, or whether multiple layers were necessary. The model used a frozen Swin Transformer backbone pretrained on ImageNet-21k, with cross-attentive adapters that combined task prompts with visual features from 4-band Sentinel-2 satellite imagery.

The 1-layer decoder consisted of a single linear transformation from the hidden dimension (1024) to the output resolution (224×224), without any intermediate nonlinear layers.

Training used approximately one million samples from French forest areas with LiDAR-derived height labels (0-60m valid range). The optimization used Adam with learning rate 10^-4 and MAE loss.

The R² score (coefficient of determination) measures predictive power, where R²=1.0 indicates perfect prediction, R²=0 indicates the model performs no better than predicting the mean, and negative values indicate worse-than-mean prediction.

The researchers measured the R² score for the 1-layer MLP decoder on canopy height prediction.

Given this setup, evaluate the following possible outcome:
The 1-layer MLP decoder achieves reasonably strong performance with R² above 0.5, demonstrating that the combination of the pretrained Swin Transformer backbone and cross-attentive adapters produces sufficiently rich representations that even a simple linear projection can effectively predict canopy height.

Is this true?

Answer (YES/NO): YES